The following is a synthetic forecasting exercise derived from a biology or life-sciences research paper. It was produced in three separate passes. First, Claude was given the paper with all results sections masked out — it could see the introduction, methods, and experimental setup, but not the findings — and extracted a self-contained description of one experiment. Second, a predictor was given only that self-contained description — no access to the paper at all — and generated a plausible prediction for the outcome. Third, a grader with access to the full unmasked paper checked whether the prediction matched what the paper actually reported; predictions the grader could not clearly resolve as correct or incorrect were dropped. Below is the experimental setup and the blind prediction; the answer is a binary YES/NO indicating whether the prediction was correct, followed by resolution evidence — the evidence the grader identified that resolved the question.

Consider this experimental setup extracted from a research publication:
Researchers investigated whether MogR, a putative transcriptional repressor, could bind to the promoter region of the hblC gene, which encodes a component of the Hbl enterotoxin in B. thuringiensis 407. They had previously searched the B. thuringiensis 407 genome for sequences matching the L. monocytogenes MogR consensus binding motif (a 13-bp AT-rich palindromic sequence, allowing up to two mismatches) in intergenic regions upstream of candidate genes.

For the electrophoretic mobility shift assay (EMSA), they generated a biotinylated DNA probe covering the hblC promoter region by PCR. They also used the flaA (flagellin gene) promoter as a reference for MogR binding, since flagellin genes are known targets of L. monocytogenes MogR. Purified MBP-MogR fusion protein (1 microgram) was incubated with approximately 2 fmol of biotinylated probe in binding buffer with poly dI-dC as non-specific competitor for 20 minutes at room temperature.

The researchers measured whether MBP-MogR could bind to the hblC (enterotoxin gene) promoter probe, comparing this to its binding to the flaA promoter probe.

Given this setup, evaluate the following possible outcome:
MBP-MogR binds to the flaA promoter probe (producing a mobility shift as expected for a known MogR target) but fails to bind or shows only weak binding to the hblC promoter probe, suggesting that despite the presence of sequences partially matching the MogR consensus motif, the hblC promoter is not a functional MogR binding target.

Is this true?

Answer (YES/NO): NO